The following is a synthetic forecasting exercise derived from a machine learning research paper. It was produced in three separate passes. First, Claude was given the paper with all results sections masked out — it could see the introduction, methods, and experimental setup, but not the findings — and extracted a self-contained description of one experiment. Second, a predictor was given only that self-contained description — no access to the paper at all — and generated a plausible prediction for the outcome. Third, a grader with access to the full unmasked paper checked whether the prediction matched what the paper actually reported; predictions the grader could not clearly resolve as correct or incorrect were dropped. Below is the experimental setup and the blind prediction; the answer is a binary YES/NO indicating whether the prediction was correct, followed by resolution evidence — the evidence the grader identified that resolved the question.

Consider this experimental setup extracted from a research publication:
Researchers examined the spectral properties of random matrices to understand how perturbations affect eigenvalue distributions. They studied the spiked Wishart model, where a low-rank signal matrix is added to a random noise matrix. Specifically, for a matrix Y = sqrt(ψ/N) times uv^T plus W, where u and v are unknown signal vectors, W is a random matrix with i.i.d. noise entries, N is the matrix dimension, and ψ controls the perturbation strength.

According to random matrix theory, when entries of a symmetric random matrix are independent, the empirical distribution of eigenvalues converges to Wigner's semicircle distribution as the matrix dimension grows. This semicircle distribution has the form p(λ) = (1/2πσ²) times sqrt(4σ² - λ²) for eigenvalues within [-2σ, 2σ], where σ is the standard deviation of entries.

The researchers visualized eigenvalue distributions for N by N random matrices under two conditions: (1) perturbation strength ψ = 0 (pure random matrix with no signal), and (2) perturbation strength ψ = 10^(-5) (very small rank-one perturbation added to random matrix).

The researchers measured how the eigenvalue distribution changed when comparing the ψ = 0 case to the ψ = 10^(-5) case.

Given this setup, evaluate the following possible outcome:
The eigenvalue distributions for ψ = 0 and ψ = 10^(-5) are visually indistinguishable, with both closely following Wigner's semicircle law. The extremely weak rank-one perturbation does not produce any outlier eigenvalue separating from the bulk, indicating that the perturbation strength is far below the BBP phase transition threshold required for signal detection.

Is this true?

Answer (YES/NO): NO